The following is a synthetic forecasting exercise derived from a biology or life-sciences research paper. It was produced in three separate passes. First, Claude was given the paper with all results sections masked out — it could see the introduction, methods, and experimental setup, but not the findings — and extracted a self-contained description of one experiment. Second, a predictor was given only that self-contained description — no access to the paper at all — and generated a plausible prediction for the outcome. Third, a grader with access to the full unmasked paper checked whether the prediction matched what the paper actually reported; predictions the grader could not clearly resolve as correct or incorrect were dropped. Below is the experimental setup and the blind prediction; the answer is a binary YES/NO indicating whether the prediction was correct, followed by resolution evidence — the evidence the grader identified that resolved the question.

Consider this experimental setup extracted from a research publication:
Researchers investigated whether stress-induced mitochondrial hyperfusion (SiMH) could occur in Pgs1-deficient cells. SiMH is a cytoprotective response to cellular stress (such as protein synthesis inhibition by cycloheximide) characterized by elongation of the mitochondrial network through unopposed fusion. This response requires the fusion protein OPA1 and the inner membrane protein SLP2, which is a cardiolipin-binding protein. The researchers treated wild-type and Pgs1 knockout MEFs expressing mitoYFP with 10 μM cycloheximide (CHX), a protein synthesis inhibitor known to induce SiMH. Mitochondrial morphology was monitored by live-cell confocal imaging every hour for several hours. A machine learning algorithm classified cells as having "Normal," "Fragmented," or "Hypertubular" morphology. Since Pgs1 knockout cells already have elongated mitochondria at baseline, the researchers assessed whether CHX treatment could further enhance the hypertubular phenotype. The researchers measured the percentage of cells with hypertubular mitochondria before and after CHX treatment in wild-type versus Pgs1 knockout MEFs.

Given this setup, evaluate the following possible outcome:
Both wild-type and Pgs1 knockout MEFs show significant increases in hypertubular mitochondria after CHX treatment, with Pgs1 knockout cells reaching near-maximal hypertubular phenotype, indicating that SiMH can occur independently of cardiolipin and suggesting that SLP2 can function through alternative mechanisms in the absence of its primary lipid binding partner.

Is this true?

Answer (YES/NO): YES